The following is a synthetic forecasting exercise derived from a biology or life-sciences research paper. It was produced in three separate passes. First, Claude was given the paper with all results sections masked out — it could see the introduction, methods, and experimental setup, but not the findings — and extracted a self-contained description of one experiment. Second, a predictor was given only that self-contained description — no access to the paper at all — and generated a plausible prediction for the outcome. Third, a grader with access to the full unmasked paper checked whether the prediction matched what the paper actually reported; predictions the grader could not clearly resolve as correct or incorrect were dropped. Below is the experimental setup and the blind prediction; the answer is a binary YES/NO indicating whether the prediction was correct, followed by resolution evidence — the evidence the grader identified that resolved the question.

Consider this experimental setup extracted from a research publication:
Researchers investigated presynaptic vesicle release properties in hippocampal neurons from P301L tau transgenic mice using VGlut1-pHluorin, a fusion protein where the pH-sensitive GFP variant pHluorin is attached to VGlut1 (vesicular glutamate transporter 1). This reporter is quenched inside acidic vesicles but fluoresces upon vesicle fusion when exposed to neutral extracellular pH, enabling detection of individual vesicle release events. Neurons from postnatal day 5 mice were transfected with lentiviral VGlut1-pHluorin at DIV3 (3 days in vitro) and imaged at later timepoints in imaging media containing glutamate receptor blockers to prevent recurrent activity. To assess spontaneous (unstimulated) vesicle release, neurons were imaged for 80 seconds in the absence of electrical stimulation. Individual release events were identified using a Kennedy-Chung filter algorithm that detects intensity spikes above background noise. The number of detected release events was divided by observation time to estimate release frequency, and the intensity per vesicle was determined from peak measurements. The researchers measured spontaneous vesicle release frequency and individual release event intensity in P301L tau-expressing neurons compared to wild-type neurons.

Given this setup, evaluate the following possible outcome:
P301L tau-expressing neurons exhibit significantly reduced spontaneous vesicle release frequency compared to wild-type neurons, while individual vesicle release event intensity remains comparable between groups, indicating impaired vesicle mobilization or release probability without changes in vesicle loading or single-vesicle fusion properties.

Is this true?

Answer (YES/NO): NO